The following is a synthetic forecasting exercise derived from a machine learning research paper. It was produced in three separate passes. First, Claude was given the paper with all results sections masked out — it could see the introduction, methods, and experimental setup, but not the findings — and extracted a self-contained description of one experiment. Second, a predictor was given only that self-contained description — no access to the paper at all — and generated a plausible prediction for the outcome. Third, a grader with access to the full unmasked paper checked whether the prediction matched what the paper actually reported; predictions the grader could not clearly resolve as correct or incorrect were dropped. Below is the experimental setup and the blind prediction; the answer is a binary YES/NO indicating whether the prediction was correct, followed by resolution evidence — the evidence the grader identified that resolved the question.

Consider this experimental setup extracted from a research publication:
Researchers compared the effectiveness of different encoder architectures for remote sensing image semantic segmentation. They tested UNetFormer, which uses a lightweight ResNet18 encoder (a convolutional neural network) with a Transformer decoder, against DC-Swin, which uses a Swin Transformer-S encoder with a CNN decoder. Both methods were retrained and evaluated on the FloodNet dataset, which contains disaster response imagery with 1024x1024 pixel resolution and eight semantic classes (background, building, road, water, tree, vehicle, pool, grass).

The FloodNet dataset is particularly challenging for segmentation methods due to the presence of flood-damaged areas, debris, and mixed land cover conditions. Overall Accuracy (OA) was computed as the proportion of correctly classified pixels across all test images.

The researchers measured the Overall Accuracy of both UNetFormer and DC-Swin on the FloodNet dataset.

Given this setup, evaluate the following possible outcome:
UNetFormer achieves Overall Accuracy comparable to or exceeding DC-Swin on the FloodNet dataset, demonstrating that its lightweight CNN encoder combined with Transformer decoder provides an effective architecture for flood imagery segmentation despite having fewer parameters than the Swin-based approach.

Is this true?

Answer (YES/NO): YES